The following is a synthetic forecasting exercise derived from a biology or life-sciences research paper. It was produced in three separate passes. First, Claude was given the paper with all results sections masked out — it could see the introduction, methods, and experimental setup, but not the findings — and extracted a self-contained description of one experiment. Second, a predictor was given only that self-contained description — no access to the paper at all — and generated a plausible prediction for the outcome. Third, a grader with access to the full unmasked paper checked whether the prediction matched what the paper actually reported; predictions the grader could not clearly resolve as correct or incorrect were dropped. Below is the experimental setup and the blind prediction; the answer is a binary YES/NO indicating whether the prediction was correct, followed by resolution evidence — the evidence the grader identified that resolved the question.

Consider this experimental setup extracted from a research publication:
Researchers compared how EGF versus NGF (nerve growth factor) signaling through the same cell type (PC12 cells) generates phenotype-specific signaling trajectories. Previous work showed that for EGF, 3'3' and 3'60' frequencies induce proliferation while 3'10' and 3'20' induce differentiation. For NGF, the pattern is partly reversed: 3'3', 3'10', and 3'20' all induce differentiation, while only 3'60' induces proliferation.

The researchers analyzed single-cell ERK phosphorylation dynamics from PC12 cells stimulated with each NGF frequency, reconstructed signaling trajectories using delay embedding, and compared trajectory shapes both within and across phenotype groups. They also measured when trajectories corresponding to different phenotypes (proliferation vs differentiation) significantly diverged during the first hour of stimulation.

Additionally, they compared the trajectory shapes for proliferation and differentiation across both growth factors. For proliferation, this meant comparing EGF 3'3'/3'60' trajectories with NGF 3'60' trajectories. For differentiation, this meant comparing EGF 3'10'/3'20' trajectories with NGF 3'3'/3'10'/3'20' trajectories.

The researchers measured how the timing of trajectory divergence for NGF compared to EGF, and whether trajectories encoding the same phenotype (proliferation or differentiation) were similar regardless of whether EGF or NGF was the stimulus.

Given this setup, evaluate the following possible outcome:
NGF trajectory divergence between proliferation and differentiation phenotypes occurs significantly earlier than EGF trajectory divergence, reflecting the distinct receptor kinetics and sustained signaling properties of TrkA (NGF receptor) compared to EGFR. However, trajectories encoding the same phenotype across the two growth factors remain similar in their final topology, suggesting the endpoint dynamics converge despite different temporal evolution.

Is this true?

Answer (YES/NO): YES